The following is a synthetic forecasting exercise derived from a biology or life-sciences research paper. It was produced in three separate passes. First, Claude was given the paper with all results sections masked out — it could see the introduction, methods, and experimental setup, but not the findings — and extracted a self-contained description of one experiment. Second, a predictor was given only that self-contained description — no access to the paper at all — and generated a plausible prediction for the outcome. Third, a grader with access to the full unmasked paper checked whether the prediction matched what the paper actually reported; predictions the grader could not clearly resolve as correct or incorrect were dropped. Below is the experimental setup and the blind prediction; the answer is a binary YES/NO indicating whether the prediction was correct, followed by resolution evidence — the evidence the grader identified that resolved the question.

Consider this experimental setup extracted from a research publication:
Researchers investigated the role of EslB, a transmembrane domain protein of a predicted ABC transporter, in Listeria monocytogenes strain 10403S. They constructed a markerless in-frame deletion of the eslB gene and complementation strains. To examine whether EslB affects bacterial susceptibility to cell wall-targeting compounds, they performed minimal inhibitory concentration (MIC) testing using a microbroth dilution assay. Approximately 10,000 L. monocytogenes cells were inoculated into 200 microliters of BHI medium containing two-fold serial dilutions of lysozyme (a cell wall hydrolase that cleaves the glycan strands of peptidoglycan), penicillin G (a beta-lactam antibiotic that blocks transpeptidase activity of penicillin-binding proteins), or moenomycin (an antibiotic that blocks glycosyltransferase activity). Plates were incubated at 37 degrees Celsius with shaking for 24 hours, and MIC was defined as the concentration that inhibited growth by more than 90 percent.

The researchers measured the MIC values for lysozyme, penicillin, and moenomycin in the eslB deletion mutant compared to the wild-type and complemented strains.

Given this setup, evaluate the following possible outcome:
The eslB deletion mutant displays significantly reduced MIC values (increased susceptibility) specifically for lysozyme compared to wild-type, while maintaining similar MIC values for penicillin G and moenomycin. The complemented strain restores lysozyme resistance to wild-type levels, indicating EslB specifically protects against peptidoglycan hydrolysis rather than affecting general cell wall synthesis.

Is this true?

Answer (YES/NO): YES